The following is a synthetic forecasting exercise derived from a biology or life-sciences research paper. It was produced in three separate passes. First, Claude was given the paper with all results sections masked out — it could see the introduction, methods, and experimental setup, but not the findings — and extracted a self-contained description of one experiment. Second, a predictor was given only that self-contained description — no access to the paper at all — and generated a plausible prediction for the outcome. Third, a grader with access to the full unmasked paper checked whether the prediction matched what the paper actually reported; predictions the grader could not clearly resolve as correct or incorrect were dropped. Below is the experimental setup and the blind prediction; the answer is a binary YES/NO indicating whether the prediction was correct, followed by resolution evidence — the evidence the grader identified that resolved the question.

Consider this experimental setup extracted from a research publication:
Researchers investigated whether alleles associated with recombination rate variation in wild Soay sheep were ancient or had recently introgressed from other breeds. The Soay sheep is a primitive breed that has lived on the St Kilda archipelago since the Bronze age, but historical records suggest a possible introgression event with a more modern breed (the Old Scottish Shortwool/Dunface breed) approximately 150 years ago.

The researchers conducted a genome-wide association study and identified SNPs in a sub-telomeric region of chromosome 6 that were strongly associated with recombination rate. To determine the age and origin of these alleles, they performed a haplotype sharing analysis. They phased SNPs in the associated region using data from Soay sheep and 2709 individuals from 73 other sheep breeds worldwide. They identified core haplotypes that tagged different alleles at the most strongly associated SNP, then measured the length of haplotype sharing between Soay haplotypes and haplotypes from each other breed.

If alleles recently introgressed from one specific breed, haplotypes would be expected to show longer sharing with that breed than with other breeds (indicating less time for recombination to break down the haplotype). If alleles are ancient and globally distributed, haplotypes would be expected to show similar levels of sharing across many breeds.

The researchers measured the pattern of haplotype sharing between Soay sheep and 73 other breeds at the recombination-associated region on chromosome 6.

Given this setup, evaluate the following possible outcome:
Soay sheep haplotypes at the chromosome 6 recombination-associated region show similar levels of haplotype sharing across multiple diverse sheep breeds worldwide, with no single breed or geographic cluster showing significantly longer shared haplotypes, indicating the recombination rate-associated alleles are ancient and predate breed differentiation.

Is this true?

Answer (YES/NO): YES